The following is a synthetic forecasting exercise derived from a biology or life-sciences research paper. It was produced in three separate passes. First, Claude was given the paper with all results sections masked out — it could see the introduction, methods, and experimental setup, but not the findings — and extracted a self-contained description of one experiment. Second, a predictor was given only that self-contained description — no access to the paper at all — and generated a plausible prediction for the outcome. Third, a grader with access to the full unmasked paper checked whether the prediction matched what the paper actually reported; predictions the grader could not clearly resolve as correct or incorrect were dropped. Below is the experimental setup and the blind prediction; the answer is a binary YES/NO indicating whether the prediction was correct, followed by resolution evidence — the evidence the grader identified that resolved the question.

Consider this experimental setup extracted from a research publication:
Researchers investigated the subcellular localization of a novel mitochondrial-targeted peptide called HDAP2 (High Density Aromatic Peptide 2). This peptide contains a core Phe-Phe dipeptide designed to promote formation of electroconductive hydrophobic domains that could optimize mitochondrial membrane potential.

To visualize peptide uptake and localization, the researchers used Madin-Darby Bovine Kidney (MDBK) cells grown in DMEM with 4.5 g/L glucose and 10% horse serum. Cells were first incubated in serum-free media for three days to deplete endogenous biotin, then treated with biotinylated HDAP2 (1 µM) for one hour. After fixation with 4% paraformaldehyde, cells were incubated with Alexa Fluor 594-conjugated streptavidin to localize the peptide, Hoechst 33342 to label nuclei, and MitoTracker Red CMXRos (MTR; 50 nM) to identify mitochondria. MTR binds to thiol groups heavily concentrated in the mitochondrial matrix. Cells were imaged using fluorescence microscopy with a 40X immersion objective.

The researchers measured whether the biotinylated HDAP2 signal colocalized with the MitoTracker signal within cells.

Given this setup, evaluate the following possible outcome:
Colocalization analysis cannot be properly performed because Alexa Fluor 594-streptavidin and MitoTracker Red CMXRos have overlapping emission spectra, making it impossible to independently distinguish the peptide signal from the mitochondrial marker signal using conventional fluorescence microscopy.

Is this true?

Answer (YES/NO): NO